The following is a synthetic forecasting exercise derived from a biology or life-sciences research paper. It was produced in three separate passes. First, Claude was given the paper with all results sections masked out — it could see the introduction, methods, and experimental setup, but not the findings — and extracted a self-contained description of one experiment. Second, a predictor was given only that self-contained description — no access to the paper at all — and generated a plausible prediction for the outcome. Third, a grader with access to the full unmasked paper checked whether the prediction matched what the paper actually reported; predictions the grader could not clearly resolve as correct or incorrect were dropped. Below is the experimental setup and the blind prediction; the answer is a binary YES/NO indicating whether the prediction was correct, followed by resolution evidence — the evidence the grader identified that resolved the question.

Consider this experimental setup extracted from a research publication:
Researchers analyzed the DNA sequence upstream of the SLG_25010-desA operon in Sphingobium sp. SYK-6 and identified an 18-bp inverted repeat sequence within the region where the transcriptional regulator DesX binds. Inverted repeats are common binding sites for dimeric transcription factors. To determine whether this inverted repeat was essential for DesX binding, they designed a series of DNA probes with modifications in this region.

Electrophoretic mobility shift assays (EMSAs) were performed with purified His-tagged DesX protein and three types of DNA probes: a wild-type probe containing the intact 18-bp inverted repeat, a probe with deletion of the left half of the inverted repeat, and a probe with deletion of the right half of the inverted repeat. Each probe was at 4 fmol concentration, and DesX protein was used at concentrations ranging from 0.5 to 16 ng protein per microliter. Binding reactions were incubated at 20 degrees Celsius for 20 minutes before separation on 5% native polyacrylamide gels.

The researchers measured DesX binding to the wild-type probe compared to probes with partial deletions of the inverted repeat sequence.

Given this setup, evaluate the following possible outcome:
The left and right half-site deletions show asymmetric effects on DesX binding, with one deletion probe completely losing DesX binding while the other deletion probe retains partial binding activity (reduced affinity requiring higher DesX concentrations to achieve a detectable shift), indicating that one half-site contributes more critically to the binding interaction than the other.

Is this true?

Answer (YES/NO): NO